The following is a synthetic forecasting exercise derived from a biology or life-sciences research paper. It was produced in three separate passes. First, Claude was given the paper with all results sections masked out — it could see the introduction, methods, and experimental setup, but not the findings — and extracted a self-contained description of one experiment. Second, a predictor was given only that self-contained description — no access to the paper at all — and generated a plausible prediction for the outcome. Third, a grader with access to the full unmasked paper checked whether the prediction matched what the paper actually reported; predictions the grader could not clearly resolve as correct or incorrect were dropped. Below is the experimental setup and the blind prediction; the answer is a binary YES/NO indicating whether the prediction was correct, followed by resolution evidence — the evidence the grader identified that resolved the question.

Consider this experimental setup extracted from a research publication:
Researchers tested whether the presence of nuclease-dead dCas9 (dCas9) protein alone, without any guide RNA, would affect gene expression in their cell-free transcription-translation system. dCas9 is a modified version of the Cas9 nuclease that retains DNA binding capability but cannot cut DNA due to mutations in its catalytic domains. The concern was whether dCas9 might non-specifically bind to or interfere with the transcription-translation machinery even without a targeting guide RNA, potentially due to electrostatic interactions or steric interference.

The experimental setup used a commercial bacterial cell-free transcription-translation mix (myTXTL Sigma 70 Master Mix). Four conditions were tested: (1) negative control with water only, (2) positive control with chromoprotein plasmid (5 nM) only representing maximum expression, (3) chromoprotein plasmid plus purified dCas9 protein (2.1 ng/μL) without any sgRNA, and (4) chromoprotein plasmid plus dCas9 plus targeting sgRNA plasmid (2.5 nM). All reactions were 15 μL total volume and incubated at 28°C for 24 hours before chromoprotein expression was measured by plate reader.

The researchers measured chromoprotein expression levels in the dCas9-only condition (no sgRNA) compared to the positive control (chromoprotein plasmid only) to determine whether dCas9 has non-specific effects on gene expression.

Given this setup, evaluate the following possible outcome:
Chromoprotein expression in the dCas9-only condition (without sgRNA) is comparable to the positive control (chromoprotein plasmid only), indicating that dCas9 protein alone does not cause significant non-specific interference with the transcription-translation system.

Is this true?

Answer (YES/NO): YES